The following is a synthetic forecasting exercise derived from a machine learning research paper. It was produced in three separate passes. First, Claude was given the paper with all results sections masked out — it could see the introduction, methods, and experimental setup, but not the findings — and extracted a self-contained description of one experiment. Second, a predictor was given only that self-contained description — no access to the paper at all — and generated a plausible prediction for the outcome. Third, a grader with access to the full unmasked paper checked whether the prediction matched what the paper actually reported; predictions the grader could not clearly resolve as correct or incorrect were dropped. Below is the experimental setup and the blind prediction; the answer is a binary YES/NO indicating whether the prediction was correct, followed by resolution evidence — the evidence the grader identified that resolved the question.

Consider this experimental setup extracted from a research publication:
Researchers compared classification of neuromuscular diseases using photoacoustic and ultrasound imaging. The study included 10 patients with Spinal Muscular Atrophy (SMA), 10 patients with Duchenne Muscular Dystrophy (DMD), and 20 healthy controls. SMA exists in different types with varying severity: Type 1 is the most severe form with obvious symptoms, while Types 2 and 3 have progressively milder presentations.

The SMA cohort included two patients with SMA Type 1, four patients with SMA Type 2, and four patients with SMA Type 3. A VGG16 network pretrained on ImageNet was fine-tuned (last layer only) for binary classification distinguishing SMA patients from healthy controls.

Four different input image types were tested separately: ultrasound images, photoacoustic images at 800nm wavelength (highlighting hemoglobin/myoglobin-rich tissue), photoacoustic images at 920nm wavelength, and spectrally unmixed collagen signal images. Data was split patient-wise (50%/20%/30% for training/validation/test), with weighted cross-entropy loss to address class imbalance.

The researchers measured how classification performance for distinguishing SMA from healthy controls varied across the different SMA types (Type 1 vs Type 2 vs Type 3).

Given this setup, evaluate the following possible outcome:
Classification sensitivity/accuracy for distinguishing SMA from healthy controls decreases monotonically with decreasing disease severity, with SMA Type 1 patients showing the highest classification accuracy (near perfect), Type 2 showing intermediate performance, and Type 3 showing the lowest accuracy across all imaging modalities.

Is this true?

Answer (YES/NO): NO